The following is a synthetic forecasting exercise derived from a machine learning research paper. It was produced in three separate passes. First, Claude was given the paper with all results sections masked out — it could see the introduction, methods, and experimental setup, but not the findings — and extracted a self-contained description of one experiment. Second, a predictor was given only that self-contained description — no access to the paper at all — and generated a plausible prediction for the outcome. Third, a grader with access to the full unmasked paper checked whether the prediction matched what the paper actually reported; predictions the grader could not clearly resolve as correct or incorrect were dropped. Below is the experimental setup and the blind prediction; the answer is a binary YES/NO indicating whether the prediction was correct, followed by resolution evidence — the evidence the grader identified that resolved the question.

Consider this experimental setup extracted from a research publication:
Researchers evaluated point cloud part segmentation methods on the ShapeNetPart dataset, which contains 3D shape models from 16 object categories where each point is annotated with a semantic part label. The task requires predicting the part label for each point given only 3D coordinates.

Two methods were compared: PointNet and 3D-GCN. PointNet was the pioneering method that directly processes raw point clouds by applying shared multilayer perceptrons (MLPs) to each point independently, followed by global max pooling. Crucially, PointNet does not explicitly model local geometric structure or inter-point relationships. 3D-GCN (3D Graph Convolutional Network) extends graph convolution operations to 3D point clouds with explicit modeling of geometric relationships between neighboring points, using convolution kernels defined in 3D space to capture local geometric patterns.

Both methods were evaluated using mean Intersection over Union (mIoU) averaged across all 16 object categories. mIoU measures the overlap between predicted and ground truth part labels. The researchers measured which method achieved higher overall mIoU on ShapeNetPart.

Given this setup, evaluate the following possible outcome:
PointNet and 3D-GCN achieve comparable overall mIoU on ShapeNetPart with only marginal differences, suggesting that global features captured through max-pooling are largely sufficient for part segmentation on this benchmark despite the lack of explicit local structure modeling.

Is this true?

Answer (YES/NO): NO